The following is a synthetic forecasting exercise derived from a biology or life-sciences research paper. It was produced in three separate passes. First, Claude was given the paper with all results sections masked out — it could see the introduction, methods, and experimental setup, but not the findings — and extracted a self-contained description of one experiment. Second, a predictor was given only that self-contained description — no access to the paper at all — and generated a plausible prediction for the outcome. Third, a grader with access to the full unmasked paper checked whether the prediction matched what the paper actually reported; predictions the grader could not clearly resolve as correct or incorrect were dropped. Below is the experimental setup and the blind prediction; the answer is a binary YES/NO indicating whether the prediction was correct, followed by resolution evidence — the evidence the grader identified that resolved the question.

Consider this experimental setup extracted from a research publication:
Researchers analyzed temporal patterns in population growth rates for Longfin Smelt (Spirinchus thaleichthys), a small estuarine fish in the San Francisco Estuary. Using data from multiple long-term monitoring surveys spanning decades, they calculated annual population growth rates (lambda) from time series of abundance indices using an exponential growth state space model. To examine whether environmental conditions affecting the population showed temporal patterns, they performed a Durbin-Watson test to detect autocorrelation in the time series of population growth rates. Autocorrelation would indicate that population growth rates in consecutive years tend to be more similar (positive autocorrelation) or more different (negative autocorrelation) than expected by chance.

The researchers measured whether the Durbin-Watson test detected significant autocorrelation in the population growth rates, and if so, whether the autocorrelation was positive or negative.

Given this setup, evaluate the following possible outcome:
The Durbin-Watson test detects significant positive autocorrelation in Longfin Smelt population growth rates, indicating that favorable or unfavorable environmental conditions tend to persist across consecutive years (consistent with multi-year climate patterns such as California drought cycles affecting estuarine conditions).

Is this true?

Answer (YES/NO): NO